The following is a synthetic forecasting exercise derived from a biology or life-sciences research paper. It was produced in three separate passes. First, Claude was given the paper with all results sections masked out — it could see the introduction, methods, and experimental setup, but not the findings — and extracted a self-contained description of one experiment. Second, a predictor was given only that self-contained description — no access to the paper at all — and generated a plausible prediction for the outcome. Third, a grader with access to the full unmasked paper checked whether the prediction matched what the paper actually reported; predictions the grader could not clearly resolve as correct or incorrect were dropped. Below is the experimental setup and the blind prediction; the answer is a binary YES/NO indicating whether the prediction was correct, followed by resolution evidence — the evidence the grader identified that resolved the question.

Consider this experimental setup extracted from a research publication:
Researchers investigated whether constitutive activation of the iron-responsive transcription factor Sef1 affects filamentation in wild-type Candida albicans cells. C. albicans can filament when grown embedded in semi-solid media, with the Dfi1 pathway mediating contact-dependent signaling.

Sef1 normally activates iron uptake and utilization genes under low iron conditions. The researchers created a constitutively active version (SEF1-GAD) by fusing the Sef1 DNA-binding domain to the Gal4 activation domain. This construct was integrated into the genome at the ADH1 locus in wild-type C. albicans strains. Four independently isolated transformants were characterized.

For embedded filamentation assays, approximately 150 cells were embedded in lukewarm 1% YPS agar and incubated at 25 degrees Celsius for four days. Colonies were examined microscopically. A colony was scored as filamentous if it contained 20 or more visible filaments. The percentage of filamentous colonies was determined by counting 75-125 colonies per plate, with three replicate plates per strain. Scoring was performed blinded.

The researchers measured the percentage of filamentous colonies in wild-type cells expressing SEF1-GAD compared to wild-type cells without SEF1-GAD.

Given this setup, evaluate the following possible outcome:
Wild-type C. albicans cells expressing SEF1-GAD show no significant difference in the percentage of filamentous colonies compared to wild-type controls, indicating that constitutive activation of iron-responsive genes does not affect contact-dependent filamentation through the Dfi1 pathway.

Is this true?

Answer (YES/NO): YES